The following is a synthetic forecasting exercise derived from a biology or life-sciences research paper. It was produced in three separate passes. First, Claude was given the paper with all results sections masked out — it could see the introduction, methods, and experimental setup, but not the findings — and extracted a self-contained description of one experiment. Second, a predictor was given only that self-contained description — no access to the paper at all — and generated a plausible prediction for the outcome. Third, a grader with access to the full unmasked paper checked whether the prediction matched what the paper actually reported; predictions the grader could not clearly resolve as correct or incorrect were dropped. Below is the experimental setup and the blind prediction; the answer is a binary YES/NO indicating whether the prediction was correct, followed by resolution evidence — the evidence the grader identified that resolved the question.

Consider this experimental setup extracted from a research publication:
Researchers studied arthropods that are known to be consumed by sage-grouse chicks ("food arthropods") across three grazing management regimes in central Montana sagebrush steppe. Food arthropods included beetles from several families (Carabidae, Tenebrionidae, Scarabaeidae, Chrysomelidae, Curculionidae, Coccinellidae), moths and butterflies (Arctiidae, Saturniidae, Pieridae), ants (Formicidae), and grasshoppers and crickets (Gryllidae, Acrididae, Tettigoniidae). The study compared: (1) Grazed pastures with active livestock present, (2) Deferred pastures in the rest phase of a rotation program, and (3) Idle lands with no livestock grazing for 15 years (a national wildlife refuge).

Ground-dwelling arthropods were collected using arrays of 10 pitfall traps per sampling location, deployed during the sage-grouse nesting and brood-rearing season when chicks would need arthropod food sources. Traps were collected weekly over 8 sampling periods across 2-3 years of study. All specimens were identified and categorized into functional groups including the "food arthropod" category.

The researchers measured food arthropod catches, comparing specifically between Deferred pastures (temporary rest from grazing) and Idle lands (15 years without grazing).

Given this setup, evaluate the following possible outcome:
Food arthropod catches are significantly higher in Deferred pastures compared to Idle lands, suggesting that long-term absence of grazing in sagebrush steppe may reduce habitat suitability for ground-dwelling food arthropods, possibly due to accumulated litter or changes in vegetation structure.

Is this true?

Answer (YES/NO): NO